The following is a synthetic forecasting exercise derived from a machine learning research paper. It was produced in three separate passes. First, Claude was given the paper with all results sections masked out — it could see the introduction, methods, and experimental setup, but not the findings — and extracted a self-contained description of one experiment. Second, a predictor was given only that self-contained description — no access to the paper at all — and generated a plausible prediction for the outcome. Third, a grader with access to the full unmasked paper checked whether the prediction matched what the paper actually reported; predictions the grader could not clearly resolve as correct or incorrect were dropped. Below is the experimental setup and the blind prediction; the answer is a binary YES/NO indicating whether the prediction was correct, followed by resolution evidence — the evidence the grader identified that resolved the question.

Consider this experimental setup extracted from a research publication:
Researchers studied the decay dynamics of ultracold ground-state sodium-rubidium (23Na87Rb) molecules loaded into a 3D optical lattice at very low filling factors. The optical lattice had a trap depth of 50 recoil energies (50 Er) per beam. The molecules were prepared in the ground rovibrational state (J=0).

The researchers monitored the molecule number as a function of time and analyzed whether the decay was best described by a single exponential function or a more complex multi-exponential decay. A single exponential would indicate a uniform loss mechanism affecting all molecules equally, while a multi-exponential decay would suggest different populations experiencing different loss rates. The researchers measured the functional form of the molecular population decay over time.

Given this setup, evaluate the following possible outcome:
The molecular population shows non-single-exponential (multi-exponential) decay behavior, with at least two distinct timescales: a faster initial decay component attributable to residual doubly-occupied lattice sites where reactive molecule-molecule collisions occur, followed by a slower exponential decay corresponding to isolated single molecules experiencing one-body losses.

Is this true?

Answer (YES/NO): NO